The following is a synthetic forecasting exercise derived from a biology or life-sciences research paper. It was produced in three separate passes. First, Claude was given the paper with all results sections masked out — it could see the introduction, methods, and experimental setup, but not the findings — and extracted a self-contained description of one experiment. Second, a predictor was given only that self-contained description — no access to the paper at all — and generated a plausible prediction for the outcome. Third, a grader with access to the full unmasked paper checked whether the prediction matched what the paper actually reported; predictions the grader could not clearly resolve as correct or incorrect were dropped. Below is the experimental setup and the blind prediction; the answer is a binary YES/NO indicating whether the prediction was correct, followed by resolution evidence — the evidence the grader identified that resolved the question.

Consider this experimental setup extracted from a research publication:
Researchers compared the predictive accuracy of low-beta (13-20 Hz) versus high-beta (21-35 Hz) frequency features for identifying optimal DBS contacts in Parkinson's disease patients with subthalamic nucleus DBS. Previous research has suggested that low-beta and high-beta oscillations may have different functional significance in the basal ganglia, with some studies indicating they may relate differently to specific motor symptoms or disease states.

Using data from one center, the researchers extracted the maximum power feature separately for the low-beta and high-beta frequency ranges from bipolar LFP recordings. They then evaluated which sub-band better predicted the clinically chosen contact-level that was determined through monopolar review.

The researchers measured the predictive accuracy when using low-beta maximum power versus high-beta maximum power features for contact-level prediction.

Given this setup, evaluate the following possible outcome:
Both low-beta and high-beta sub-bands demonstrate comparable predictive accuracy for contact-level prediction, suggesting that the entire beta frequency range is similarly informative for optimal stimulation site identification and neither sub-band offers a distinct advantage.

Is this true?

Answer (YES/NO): YES